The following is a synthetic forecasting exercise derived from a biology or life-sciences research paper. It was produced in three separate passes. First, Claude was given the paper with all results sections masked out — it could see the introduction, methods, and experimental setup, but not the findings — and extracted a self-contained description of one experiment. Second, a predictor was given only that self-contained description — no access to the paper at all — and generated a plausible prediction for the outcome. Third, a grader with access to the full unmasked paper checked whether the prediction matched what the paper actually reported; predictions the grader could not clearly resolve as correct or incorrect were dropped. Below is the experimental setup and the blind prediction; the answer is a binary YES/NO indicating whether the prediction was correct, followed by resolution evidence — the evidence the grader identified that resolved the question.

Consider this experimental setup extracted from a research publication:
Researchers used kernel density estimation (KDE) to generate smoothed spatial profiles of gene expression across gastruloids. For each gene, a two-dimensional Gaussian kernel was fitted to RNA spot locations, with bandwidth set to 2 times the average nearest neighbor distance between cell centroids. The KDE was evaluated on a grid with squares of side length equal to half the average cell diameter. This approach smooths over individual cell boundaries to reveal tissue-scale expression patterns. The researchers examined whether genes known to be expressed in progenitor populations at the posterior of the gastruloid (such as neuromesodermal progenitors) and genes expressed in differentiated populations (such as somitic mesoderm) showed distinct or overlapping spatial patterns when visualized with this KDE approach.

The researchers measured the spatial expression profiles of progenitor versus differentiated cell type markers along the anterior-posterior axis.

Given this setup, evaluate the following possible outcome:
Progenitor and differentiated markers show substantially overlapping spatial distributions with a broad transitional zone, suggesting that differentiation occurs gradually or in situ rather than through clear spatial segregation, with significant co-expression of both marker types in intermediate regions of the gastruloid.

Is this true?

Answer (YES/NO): NO